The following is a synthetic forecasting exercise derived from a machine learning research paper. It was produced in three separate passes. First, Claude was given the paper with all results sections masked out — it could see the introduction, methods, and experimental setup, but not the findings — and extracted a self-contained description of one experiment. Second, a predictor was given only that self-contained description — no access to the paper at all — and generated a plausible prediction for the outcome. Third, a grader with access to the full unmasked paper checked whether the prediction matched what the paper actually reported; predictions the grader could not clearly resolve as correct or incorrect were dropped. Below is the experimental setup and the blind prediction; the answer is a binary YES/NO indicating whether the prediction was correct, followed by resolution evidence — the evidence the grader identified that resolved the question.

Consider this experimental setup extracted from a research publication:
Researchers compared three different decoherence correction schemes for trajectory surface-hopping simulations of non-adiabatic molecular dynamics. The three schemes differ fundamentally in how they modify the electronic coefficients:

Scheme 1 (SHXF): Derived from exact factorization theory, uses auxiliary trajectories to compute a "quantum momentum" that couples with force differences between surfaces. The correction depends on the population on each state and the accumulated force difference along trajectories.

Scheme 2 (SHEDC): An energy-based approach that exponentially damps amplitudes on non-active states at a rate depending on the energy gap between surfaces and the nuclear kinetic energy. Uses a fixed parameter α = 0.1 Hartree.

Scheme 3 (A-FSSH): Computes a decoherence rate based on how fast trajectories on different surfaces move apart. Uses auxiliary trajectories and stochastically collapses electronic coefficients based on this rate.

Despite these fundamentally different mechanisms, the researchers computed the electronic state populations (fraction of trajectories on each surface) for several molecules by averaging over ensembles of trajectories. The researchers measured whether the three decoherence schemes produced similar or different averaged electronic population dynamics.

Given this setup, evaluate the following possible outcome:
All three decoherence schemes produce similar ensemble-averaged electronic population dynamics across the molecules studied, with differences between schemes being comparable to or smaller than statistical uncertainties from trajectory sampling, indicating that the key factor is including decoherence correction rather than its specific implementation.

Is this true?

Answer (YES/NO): YES